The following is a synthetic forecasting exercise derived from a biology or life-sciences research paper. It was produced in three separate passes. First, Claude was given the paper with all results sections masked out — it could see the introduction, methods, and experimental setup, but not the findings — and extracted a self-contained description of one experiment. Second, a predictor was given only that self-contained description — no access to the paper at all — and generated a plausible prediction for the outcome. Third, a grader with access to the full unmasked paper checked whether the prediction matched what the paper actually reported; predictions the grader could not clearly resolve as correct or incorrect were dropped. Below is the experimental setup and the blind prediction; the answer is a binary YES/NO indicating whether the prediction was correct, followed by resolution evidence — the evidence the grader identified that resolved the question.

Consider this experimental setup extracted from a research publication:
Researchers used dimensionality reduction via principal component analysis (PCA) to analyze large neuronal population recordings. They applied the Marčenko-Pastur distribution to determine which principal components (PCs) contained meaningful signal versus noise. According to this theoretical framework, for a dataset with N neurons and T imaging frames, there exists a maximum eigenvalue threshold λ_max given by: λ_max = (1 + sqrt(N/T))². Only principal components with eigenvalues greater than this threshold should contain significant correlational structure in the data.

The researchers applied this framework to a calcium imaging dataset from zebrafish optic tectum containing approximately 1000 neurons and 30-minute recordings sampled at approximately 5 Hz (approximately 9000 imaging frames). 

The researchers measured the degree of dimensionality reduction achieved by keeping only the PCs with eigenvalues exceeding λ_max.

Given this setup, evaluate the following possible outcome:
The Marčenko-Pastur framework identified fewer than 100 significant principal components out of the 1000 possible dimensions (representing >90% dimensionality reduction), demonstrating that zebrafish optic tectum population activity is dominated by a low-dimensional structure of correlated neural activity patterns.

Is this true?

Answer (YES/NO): YES